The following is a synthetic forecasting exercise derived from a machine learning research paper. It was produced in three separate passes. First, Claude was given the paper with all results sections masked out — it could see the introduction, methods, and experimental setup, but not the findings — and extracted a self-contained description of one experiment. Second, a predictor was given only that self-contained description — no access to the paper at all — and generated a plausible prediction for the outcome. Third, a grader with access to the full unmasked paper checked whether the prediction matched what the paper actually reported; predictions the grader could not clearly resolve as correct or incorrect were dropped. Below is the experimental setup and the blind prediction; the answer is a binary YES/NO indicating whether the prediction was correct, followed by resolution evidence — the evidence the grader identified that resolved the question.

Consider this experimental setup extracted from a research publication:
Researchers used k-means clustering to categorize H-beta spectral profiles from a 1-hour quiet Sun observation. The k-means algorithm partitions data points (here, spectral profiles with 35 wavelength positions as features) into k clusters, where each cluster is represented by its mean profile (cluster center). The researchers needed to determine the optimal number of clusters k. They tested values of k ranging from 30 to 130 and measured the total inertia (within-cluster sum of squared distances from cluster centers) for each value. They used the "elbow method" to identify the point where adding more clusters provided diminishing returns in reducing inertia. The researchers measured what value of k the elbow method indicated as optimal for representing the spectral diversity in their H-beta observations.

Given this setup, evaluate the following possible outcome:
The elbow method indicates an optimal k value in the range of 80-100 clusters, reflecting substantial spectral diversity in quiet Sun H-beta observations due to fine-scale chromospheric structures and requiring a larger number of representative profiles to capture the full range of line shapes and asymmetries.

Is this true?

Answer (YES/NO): YES